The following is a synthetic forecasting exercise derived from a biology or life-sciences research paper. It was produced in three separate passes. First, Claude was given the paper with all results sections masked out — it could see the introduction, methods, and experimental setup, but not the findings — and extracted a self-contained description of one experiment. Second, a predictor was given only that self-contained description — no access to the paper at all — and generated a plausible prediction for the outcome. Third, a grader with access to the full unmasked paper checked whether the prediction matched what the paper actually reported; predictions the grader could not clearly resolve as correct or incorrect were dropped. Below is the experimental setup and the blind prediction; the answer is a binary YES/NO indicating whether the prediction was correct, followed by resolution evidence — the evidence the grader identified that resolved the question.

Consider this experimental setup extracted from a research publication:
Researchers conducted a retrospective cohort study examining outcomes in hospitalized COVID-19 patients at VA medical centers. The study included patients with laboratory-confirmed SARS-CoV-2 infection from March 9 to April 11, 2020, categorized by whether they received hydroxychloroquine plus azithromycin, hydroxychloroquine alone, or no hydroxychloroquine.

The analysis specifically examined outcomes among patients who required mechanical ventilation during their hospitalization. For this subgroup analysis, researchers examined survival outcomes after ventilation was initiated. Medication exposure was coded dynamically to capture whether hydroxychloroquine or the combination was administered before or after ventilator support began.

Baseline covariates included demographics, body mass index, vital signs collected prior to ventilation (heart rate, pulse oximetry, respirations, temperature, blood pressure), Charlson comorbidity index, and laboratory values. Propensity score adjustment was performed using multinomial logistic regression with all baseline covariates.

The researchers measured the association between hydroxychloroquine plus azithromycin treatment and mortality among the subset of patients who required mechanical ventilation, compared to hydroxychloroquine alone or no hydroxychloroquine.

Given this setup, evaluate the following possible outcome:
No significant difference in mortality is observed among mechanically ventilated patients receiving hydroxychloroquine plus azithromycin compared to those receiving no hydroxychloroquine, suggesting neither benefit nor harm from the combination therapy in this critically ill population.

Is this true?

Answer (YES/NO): YES